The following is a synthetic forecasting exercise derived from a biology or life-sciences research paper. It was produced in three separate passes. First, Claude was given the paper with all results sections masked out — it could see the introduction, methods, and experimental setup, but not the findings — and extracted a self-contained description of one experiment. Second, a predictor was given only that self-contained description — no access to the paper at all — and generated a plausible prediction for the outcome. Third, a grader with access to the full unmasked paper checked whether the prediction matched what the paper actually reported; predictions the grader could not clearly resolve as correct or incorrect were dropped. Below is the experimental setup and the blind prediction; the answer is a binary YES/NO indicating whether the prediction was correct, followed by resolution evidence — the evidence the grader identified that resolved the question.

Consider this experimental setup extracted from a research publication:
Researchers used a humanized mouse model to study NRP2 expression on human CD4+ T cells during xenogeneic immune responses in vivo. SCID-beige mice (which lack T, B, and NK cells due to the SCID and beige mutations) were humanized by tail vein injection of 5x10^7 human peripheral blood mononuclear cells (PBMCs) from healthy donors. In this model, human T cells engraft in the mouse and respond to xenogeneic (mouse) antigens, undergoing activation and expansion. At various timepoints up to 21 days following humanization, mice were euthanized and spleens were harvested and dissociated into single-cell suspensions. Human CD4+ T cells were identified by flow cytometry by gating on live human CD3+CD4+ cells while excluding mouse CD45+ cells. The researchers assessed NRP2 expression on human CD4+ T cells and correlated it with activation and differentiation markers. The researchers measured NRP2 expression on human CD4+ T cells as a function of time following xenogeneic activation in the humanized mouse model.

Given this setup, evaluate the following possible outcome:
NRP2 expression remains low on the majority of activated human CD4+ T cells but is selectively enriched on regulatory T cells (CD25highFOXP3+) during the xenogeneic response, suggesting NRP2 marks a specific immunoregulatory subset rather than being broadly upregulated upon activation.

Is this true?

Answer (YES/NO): NO